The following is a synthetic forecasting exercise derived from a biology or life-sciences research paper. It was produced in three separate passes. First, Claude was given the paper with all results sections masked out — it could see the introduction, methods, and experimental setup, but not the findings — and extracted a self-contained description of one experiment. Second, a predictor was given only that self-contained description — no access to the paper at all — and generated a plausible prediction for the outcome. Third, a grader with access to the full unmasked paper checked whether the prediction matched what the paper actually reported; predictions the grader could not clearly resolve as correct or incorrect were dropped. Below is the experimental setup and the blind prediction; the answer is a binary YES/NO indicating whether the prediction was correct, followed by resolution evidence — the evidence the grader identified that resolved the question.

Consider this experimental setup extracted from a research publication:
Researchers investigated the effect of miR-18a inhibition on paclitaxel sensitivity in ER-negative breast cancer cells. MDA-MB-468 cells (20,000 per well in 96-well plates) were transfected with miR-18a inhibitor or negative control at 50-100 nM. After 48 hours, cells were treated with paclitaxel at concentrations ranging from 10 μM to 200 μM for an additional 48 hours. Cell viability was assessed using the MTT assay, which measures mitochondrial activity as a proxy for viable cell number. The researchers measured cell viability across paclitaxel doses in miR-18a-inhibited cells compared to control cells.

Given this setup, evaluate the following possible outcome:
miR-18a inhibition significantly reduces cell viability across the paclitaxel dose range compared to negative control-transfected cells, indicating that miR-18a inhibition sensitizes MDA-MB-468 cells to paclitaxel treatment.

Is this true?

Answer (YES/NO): NO